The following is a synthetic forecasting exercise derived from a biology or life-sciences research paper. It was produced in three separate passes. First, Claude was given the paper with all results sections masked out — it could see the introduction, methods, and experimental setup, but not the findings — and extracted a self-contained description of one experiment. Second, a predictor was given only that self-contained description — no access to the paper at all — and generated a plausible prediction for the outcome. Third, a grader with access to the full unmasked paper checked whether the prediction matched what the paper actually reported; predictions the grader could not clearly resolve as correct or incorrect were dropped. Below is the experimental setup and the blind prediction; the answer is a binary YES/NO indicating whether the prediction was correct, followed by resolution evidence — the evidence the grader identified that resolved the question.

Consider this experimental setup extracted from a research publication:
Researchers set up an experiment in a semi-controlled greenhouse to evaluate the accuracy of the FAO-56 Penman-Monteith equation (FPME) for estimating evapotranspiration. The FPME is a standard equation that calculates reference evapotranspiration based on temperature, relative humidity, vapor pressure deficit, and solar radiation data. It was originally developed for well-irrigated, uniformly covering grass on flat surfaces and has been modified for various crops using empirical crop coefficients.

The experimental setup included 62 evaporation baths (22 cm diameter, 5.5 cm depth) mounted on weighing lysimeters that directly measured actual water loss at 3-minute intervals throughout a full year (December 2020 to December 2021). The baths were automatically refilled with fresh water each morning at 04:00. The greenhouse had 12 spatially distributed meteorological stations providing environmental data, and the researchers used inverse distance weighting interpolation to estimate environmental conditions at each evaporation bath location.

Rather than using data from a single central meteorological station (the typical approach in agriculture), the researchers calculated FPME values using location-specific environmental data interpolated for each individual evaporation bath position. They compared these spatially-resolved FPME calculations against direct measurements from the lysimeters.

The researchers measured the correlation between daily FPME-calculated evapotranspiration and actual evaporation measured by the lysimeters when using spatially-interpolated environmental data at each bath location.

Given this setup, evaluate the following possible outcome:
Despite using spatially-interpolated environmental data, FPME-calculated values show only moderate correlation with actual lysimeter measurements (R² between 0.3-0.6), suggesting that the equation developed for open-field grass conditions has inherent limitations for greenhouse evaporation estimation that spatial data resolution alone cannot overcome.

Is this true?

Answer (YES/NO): NO